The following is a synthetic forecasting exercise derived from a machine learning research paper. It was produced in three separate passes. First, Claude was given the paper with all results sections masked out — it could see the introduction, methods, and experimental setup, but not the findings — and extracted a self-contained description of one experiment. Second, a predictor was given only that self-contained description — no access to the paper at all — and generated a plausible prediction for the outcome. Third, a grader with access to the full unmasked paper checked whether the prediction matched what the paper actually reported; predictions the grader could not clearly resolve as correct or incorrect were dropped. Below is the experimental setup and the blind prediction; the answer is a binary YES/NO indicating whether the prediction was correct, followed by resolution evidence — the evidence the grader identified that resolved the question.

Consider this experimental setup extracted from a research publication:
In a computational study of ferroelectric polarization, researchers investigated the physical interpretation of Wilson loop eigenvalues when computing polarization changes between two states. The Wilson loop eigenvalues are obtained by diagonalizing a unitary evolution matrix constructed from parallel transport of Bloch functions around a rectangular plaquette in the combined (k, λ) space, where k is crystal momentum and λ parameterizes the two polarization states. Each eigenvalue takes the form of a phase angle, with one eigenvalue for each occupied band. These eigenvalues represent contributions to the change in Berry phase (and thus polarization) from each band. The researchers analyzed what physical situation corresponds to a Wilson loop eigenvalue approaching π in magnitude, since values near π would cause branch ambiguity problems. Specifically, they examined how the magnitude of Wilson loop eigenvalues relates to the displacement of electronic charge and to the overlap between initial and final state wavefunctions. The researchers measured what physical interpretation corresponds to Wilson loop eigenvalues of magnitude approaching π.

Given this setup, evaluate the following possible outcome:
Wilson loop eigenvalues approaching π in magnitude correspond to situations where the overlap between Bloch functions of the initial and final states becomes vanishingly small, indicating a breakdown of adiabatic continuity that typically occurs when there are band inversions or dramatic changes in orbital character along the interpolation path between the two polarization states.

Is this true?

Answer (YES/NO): NO